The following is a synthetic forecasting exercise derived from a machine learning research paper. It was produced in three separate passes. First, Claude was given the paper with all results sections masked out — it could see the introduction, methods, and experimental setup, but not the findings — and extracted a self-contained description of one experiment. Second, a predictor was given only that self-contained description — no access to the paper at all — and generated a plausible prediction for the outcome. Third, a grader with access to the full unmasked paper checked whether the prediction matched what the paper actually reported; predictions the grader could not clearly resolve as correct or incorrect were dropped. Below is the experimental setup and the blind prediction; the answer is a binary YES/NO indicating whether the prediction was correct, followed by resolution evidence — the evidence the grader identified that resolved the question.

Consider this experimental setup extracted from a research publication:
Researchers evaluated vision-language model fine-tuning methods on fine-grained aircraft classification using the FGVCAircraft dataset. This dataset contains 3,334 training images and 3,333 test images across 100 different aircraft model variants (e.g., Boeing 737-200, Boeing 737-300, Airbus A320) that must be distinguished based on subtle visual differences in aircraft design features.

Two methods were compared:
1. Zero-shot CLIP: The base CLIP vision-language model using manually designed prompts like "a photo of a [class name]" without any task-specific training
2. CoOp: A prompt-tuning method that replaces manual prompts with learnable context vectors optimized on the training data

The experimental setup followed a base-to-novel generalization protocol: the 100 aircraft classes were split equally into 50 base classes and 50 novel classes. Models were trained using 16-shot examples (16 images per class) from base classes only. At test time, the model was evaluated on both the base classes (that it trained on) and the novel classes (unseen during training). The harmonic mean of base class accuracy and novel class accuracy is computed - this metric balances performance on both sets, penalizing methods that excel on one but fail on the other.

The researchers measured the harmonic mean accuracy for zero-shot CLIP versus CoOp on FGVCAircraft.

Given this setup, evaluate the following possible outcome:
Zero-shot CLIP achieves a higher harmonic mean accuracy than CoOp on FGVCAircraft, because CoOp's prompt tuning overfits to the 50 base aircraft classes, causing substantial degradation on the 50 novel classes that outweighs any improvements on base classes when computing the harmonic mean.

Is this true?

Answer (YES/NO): YES